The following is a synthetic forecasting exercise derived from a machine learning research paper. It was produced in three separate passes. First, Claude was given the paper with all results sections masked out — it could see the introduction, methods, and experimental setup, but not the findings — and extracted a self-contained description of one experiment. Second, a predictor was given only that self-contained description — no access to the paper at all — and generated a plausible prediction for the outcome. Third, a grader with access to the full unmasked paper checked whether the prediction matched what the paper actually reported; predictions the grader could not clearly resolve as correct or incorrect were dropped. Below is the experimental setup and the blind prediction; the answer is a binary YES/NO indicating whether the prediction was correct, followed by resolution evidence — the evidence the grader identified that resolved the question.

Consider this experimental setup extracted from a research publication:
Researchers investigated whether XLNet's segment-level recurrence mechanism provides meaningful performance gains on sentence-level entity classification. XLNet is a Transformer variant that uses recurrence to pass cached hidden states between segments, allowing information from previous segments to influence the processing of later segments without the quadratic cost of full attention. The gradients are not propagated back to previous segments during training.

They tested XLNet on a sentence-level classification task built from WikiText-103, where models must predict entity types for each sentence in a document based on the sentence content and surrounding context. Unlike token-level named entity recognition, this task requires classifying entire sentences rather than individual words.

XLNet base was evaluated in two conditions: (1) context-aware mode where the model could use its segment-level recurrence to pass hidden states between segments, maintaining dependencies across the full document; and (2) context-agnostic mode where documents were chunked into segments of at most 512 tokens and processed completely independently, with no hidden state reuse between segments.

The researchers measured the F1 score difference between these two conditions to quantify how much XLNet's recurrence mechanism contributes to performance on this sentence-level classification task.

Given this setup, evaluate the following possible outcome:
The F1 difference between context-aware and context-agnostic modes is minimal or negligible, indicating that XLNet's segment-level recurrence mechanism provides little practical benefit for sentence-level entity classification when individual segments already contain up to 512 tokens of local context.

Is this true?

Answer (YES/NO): YES